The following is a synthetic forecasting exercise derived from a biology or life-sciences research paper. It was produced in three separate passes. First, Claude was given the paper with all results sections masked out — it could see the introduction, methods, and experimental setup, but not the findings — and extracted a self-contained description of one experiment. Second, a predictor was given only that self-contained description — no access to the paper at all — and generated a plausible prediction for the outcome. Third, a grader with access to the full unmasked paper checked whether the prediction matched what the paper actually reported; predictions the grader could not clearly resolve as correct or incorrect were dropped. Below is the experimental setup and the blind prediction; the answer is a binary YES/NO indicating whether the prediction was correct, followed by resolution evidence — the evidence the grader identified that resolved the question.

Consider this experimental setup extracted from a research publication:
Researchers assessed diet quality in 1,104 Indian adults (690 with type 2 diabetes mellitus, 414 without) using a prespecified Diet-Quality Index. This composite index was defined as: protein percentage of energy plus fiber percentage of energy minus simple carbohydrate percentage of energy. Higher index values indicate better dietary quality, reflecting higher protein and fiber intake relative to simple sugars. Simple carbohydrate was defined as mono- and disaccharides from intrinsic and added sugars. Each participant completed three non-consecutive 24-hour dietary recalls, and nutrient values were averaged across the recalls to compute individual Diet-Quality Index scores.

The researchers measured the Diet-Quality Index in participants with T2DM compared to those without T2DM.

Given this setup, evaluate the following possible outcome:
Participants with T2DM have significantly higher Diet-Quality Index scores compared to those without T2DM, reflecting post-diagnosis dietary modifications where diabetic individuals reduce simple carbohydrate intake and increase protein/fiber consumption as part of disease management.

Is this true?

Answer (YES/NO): YES